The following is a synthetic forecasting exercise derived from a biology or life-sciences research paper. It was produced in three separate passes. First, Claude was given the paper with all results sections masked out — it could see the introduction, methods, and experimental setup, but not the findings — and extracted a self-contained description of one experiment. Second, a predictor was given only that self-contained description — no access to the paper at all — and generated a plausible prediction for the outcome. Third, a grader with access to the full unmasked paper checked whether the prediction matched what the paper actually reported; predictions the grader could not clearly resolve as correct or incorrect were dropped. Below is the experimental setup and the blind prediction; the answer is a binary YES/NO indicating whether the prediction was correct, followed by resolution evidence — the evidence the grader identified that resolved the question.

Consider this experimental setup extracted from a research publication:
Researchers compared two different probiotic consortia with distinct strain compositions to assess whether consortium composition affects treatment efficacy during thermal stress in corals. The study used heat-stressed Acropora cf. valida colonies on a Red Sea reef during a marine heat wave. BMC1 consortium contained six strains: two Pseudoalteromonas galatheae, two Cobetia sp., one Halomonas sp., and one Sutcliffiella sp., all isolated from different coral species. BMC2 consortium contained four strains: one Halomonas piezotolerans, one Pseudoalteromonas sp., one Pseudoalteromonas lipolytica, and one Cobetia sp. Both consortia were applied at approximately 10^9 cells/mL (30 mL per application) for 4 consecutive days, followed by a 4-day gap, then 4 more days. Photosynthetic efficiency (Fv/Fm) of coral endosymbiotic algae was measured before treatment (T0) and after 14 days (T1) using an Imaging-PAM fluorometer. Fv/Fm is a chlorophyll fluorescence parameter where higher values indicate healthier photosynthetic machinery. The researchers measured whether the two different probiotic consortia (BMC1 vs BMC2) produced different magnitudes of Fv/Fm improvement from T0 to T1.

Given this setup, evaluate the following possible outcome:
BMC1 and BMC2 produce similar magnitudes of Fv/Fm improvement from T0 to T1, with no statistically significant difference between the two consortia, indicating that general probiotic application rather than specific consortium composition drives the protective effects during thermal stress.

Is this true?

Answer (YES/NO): NO